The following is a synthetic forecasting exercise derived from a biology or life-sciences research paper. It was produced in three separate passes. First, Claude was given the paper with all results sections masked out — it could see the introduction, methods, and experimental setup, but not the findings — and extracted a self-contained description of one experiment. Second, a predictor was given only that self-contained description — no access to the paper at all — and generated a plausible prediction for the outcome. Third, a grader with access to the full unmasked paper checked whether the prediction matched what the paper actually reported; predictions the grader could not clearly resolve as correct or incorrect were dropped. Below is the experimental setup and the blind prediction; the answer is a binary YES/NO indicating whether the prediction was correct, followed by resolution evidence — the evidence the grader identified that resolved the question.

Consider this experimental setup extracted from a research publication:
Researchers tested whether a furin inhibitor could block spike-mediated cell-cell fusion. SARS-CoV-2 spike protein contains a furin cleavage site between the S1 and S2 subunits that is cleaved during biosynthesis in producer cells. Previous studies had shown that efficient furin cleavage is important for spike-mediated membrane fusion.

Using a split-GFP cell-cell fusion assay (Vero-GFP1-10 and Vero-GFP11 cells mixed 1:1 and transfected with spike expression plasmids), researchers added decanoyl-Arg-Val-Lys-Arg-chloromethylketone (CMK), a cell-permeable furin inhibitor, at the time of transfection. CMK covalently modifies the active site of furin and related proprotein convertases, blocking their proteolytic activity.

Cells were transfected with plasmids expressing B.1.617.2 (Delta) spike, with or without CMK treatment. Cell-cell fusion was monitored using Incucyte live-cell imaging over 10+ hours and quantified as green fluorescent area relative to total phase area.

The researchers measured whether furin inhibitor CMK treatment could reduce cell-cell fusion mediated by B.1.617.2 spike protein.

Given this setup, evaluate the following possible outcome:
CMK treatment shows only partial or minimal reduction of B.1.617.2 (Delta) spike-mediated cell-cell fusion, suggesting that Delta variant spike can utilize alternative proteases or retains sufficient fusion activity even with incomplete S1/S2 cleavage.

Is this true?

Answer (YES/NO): YES